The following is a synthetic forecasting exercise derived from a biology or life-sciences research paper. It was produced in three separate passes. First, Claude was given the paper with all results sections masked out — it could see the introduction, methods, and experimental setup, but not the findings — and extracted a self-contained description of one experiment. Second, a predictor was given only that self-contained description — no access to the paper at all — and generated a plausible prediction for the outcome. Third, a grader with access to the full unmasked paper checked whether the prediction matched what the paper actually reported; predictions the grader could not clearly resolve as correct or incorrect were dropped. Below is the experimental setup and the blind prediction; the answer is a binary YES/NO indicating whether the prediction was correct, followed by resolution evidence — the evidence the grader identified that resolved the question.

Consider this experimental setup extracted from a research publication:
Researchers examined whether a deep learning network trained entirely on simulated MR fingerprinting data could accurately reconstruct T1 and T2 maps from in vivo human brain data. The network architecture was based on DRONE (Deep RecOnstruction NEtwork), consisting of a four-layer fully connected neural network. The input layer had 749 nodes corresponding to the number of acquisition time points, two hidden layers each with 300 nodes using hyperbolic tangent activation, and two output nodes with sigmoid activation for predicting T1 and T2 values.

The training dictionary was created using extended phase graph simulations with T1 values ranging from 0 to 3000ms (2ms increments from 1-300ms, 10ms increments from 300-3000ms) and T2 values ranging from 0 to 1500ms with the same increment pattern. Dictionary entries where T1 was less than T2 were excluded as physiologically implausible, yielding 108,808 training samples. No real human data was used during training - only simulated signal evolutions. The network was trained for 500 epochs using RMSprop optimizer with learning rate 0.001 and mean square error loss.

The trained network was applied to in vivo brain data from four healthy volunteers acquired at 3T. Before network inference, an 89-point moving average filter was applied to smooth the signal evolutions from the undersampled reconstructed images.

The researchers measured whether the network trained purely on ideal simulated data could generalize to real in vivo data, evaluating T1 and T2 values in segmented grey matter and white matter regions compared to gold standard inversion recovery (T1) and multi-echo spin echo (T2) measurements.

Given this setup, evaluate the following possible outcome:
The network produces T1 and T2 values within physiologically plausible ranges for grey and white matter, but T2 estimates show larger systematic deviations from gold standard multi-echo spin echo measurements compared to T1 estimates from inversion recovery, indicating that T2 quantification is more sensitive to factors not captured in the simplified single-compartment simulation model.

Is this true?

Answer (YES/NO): NO